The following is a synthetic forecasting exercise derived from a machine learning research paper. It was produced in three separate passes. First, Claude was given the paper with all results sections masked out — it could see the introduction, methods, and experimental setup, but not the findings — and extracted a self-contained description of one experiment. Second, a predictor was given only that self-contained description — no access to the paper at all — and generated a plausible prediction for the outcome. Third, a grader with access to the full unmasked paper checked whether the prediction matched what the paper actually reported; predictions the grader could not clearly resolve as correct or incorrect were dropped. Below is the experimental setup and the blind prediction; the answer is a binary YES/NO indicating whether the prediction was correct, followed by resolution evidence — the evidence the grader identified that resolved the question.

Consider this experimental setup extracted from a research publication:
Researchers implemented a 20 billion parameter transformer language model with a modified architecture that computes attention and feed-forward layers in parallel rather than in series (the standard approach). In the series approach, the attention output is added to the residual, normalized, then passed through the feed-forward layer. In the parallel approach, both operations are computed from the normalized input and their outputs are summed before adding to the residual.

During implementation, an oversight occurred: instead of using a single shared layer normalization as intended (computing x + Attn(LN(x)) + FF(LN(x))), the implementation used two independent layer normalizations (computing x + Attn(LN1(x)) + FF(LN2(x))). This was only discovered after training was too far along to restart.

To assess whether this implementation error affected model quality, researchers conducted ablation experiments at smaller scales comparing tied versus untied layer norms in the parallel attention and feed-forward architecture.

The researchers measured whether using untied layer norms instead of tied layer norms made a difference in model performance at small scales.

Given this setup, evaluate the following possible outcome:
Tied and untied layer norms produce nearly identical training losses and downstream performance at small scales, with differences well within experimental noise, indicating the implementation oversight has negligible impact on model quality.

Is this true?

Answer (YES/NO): YES